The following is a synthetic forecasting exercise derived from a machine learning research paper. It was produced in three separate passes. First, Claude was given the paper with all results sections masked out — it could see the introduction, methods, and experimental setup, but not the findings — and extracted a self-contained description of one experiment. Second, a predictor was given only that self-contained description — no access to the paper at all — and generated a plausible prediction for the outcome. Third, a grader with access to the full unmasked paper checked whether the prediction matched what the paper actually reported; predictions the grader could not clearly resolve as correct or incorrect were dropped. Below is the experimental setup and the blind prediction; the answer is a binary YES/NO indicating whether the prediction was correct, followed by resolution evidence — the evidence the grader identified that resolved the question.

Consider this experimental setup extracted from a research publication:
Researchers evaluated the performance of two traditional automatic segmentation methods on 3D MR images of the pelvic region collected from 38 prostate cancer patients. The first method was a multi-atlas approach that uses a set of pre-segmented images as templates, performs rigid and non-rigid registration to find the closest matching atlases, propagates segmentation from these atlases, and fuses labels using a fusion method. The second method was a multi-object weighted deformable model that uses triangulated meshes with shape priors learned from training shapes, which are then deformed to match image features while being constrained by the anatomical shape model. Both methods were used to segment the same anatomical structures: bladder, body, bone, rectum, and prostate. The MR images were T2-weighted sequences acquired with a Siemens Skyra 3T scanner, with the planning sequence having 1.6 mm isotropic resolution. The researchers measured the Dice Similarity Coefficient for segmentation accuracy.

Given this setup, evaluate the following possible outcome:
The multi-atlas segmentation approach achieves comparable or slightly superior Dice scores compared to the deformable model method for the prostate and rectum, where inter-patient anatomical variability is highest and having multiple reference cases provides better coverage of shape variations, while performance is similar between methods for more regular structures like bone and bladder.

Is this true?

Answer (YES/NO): NO